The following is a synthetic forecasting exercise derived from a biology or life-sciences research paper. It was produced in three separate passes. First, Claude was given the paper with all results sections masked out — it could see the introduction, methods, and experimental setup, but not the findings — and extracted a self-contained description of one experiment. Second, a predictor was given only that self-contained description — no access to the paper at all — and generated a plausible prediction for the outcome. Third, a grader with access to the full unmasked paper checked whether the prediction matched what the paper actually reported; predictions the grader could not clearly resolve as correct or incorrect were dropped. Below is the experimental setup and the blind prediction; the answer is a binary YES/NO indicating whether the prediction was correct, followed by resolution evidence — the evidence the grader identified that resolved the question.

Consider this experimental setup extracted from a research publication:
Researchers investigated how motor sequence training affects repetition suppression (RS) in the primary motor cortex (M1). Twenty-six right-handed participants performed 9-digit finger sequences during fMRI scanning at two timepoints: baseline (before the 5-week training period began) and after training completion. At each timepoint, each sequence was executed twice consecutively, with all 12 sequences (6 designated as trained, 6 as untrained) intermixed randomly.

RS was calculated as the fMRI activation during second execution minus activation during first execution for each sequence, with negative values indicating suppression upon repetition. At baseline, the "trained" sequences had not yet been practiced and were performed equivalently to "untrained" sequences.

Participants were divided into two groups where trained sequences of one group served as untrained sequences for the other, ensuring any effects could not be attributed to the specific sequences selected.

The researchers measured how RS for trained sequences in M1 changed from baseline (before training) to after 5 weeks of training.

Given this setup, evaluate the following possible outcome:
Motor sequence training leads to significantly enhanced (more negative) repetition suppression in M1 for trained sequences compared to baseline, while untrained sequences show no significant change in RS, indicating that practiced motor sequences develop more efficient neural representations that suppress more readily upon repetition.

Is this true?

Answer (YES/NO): NO